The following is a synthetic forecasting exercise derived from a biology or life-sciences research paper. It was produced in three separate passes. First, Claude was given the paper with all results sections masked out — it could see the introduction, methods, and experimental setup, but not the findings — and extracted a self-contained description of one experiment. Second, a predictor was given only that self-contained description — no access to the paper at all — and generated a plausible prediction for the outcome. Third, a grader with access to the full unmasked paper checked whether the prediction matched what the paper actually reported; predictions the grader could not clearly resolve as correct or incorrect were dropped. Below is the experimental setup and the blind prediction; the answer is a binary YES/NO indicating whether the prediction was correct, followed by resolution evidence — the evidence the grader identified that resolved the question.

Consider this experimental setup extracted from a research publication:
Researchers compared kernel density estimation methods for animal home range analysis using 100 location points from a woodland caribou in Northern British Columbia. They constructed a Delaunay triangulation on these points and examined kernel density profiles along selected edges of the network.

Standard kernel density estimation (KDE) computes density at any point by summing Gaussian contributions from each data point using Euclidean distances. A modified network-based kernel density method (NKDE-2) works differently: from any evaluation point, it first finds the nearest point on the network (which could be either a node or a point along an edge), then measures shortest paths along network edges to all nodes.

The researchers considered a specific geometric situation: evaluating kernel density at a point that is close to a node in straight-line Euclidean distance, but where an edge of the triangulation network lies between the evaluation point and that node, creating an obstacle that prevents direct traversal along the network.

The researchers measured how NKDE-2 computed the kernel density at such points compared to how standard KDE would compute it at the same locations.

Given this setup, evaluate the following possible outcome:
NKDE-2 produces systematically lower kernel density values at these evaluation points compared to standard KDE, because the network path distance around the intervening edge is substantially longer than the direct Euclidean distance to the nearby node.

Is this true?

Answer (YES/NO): YES